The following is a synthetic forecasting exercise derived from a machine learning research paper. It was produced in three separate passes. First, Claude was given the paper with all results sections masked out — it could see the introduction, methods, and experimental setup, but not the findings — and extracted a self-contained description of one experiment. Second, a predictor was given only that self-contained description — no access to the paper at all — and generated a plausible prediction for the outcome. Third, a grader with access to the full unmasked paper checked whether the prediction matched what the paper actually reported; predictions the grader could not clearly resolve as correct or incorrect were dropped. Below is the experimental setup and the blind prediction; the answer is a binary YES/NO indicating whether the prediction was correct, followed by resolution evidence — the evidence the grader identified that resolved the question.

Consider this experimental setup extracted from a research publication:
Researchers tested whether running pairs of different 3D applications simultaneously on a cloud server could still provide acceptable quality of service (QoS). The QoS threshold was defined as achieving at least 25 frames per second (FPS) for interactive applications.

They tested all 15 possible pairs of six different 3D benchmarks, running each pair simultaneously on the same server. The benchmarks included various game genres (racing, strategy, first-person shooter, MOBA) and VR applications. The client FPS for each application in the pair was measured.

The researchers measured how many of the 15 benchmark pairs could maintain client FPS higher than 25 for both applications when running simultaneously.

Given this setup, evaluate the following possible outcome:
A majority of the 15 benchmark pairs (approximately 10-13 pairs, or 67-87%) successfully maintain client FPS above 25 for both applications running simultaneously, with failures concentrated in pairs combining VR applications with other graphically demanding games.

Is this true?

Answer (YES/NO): NO